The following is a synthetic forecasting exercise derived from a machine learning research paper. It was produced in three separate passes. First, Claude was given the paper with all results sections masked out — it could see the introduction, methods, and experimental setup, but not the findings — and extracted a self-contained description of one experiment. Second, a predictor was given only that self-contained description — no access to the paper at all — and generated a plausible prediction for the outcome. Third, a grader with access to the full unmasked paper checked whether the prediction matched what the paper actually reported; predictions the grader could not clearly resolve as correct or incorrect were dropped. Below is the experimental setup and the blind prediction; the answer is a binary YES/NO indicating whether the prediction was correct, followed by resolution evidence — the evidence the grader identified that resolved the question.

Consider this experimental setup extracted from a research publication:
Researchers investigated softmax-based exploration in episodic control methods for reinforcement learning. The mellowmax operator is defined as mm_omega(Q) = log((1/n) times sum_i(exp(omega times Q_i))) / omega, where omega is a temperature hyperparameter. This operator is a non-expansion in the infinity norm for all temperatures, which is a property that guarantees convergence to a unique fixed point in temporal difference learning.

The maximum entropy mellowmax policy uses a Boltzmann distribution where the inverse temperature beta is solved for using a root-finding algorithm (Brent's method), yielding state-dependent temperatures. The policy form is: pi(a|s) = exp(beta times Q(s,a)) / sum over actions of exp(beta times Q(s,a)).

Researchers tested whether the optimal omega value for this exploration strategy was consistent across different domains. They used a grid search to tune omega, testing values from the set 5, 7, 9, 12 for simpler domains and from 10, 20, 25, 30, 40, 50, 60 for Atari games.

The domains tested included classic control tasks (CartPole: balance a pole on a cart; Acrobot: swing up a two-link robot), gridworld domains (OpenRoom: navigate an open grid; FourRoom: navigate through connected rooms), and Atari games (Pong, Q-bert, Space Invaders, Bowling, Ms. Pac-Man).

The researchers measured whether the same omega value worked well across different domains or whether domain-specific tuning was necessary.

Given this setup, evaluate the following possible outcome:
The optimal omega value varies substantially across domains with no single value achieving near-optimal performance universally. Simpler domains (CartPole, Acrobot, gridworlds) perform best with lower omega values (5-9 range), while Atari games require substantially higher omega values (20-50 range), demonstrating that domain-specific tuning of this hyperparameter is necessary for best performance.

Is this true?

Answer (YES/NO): NO